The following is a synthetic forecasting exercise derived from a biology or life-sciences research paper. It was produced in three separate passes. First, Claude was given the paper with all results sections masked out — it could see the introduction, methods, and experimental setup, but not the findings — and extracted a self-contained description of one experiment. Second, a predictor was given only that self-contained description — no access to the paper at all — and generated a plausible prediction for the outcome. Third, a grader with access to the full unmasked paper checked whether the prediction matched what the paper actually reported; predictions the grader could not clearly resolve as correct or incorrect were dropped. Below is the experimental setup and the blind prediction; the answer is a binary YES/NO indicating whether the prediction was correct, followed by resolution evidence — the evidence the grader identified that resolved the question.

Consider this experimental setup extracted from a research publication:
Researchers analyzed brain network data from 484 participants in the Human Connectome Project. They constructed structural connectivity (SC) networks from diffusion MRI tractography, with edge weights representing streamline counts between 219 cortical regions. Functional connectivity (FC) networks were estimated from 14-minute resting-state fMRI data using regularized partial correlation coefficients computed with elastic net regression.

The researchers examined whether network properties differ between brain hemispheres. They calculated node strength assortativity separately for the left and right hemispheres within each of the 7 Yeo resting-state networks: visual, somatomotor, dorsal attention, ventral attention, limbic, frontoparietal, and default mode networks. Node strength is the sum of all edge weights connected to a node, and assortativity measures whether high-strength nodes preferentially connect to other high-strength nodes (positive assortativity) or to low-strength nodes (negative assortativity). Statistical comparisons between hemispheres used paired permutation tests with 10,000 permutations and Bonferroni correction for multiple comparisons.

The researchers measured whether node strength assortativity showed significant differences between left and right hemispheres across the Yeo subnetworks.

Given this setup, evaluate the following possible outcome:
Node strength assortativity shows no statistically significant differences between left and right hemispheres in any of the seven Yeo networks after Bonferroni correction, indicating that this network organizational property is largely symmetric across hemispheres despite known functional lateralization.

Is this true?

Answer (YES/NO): NO